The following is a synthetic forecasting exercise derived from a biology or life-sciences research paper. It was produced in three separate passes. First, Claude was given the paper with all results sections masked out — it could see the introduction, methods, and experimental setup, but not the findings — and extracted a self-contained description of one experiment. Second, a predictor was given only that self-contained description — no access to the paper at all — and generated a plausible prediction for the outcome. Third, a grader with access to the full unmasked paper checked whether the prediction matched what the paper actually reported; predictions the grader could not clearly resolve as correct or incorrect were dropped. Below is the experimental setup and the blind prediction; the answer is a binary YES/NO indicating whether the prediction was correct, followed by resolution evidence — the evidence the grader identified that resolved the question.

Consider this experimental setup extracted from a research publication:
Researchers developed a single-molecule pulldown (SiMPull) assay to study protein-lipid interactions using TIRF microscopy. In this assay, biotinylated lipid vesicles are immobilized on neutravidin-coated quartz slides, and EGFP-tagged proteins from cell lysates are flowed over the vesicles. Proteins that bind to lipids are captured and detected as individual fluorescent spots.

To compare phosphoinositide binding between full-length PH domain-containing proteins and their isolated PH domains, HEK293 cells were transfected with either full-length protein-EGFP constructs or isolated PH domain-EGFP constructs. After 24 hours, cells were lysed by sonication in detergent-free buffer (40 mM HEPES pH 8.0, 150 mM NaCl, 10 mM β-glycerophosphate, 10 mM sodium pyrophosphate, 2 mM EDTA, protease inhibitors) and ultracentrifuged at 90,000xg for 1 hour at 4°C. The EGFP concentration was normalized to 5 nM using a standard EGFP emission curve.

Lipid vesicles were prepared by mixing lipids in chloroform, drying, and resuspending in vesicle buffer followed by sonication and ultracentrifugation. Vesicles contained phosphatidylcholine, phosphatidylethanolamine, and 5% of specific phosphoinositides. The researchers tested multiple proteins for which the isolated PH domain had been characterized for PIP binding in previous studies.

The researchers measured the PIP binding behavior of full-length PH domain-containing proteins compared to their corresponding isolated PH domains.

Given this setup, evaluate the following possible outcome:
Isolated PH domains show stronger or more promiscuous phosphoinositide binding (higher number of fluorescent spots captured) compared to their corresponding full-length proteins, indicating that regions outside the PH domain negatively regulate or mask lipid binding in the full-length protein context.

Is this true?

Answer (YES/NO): NO